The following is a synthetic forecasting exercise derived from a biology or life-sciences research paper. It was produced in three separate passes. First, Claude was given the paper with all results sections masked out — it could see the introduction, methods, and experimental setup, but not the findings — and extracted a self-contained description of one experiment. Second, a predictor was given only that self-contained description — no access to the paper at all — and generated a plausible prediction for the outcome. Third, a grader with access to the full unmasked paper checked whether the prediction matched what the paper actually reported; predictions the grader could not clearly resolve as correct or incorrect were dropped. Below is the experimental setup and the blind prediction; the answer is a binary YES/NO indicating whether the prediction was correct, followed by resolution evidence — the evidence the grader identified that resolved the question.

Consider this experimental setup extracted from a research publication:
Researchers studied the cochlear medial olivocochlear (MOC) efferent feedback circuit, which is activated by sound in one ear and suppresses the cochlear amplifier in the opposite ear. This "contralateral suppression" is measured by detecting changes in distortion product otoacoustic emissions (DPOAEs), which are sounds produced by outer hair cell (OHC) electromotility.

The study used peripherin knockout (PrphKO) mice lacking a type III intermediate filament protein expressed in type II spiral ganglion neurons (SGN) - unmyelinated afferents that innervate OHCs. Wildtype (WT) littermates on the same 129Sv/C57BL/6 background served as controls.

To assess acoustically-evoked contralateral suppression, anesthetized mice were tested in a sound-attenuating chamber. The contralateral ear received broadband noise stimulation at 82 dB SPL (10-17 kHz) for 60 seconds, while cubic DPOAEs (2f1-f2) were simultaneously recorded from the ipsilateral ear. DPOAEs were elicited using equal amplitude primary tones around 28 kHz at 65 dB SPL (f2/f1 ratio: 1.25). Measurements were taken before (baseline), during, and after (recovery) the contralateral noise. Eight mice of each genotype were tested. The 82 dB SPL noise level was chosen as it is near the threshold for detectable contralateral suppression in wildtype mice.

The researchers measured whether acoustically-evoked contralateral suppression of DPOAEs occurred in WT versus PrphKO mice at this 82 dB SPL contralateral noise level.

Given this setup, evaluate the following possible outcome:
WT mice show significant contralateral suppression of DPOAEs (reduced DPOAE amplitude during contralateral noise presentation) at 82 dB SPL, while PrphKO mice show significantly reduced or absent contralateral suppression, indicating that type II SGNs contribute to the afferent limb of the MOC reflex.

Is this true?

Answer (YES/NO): YES